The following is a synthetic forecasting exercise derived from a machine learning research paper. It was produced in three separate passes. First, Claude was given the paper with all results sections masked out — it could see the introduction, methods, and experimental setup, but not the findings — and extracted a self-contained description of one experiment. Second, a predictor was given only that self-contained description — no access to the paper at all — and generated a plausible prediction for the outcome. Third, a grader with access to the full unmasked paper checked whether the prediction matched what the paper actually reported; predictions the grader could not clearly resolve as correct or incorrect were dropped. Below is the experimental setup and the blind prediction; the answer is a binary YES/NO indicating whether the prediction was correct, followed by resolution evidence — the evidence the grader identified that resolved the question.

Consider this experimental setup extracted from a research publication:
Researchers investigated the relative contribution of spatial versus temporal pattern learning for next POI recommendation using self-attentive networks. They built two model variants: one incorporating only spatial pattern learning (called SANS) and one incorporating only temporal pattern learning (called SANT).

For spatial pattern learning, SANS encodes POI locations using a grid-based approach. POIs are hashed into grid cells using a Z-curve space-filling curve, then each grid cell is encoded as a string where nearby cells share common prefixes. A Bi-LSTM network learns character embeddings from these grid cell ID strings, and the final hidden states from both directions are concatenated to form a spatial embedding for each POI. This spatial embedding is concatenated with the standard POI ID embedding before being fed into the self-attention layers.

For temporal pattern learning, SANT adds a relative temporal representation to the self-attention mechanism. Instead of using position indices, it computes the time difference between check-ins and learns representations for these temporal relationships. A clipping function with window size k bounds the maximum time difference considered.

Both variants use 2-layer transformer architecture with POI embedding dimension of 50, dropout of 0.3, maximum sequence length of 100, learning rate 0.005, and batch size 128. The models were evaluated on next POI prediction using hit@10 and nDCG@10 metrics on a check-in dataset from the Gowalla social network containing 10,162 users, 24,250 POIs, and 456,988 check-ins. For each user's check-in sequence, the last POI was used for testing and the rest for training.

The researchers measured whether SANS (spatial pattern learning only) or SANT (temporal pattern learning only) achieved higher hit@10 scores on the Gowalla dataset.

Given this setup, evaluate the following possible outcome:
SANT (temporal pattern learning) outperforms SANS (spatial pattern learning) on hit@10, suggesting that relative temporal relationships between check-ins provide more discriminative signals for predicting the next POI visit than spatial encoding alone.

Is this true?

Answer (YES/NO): NO